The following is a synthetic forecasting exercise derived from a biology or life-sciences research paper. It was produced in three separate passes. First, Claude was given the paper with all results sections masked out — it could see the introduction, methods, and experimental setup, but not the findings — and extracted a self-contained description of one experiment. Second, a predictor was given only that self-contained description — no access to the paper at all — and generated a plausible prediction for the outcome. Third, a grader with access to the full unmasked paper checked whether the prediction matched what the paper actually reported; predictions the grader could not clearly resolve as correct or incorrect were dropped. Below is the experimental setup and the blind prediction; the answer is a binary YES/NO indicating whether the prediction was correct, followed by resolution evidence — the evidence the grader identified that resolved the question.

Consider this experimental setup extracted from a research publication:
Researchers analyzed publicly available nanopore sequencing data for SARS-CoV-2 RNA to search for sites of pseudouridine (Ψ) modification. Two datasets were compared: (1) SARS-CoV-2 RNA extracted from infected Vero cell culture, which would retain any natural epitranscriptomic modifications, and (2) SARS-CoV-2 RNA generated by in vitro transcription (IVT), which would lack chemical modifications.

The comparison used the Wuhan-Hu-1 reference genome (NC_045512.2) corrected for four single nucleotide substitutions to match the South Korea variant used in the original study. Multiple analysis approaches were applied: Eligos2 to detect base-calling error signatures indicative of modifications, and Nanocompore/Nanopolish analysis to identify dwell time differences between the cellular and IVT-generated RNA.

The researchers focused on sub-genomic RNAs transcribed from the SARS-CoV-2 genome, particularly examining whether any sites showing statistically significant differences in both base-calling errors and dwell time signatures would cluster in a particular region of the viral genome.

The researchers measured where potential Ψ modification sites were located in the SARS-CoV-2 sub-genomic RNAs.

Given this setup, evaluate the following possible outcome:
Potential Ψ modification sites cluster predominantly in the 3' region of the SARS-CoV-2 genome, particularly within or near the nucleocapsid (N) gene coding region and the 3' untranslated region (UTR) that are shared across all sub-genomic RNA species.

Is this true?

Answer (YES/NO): YES